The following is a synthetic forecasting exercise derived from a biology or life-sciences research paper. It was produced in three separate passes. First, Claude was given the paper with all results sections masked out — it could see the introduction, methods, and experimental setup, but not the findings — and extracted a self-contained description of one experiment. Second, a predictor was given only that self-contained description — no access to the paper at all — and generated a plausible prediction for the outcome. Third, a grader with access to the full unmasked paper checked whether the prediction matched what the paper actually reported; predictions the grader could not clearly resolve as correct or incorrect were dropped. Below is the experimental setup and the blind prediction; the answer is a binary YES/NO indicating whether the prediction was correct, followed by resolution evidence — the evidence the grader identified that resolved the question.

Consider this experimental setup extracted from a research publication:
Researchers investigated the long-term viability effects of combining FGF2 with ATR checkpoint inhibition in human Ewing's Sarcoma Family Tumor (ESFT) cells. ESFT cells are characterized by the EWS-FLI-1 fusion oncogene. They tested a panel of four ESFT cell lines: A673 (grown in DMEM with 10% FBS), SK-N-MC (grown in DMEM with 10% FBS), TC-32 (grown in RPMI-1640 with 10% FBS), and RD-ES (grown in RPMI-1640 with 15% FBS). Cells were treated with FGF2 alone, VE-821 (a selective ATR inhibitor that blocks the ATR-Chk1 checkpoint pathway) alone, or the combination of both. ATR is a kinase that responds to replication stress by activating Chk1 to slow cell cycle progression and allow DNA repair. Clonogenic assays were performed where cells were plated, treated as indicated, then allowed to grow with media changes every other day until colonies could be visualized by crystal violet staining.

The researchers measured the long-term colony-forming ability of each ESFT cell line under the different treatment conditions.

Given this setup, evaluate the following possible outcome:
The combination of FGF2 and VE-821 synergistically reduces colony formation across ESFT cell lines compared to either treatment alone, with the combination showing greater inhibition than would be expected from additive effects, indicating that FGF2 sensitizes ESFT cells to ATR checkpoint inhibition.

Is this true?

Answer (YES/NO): YES